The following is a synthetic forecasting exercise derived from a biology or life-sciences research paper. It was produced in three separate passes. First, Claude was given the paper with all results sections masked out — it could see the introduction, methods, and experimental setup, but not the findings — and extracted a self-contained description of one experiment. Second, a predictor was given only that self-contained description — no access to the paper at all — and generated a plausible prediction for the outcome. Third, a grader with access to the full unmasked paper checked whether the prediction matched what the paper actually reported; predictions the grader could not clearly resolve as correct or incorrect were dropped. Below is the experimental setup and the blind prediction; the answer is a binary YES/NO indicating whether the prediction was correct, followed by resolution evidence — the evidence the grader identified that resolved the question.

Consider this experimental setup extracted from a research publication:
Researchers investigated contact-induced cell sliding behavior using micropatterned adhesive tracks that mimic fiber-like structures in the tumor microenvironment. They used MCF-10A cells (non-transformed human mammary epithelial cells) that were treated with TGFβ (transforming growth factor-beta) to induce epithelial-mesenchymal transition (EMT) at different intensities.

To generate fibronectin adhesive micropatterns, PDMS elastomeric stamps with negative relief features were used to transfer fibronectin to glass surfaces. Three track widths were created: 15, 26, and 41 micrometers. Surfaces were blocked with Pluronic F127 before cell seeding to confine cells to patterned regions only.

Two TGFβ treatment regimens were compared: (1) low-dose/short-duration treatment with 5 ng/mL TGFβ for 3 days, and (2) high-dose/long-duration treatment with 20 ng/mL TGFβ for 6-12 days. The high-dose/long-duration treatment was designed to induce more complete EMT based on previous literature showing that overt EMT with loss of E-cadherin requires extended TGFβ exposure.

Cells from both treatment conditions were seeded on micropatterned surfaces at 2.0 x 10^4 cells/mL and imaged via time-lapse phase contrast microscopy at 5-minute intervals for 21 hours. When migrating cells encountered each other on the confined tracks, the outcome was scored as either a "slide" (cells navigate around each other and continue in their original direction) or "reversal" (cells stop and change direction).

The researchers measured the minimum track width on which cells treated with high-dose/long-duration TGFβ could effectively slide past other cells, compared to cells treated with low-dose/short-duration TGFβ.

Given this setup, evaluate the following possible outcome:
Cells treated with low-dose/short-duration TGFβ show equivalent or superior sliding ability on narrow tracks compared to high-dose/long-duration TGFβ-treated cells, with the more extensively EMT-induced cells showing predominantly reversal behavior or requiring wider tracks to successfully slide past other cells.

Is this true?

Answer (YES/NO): NO